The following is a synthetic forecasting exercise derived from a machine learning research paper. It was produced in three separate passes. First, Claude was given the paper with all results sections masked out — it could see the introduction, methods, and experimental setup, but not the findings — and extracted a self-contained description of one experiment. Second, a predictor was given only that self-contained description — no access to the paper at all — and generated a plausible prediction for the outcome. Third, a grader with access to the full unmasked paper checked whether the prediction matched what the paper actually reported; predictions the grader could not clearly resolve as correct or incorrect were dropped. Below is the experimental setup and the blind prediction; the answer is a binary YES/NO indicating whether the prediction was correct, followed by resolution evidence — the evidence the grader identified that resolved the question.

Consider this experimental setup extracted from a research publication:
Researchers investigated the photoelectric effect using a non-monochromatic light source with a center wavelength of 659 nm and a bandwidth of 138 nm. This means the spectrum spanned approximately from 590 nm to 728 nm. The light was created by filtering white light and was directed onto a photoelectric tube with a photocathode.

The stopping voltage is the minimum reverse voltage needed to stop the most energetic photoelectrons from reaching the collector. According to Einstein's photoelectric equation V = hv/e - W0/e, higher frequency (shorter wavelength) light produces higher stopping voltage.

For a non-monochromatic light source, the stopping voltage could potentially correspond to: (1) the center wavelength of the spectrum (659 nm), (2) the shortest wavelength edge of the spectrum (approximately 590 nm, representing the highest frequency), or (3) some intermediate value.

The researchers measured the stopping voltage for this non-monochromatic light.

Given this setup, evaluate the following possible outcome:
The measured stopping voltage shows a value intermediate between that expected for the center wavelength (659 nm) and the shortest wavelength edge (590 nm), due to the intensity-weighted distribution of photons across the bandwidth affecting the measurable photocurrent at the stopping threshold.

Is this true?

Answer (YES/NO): NO